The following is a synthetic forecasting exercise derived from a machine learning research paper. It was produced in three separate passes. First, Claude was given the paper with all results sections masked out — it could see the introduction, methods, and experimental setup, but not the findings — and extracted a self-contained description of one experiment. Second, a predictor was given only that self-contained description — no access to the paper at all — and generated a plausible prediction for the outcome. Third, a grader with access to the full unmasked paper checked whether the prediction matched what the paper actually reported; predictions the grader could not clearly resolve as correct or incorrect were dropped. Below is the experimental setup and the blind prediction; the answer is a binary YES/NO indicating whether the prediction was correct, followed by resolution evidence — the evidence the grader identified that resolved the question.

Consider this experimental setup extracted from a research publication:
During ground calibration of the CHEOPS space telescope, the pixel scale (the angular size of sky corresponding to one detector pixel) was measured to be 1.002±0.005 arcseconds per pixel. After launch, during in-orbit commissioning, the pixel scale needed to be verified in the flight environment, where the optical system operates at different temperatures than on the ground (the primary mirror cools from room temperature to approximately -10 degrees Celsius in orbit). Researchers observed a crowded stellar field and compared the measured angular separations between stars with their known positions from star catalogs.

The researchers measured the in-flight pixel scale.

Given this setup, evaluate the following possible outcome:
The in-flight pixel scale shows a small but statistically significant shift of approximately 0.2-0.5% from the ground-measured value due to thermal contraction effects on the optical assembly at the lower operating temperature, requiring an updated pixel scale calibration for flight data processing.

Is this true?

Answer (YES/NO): NO